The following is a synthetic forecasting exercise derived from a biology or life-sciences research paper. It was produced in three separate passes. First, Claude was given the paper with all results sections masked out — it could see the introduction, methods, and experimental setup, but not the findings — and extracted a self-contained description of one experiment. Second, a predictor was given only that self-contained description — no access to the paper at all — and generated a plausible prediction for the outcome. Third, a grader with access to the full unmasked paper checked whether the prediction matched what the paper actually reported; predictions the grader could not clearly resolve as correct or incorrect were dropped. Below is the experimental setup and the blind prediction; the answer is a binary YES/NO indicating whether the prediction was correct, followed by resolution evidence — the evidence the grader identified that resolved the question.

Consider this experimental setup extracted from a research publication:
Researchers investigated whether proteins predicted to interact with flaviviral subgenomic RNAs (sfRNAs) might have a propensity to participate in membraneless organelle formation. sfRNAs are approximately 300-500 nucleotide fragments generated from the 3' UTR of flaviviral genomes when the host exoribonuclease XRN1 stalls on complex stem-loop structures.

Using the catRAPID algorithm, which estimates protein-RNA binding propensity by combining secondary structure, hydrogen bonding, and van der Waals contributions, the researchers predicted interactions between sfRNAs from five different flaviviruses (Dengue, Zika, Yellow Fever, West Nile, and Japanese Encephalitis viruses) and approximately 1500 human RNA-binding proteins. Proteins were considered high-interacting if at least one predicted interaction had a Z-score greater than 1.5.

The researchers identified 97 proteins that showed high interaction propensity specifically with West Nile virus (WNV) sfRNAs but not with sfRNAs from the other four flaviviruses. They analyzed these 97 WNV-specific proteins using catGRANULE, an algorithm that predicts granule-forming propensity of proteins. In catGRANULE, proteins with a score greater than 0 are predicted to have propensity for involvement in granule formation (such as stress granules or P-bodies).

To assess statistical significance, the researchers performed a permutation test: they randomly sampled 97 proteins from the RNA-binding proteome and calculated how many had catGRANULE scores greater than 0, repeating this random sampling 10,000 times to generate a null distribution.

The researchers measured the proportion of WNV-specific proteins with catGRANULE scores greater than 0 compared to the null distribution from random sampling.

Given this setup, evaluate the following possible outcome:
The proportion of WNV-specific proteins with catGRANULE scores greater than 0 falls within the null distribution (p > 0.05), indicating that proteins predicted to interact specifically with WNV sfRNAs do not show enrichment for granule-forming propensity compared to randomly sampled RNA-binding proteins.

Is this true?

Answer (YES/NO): NO